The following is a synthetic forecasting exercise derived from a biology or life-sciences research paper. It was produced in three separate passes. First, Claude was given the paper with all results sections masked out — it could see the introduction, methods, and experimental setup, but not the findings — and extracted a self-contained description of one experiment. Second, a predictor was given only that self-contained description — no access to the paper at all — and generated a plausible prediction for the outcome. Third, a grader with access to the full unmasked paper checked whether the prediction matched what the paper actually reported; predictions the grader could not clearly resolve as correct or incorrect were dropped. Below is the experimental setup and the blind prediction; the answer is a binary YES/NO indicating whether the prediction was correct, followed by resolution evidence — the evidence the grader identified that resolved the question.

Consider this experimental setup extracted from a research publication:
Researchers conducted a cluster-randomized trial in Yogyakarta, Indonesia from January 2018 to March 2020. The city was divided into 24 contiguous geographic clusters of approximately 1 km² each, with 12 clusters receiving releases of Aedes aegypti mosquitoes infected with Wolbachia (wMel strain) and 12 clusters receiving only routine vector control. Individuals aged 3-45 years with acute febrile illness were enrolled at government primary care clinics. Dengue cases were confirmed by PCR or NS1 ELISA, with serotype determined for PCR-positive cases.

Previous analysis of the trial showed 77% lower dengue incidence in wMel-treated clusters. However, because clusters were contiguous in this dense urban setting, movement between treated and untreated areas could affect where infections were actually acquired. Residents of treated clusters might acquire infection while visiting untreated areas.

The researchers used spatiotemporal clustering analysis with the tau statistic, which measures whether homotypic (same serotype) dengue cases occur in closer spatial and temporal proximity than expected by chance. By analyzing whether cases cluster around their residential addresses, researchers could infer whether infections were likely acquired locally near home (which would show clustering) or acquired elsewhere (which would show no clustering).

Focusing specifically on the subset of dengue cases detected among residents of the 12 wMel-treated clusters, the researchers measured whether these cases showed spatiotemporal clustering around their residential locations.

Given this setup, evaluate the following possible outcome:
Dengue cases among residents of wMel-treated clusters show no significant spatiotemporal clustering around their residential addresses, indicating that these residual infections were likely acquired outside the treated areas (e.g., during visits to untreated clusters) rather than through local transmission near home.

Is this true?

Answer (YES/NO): YES